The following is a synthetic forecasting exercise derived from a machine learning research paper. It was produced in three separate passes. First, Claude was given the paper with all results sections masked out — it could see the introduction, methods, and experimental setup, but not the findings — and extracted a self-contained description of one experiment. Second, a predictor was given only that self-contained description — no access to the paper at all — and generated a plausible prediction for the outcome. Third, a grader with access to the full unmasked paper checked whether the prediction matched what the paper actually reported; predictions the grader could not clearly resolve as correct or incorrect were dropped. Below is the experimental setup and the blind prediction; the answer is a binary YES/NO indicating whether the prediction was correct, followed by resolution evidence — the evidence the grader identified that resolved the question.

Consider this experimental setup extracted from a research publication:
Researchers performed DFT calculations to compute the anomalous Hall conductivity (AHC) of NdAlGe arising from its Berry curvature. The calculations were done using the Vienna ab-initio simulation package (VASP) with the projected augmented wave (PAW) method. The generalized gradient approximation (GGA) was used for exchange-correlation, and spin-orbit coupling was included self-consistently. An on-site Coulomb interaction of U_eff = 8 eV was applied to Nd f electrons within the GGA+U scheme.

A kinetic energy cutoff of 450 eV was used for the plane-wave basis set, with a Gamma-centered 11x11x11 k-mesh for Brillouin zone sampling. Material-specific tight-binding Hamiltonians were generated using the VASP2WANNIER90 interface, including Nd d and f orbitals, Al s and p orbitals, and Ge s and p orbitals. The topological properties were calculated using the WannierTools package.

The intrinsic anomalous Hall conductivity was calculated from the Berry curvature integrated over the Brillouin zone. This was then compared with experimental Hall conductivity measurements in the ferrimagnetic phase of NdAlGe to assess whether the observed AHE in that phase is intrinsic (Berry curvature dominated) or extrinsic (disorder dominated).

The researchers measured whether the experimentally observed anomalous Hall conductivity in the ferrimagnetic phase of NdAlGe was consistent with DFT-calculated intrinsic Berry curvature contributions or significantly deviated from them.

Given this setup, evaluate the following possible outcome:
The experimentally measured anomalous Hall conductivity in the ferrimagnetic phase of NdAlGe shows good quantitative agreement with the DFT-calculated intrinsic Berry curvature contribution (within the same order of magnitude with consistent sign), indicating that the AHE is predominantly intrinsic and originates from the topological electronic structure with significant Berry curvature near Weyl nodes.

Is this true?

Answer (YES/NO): YES